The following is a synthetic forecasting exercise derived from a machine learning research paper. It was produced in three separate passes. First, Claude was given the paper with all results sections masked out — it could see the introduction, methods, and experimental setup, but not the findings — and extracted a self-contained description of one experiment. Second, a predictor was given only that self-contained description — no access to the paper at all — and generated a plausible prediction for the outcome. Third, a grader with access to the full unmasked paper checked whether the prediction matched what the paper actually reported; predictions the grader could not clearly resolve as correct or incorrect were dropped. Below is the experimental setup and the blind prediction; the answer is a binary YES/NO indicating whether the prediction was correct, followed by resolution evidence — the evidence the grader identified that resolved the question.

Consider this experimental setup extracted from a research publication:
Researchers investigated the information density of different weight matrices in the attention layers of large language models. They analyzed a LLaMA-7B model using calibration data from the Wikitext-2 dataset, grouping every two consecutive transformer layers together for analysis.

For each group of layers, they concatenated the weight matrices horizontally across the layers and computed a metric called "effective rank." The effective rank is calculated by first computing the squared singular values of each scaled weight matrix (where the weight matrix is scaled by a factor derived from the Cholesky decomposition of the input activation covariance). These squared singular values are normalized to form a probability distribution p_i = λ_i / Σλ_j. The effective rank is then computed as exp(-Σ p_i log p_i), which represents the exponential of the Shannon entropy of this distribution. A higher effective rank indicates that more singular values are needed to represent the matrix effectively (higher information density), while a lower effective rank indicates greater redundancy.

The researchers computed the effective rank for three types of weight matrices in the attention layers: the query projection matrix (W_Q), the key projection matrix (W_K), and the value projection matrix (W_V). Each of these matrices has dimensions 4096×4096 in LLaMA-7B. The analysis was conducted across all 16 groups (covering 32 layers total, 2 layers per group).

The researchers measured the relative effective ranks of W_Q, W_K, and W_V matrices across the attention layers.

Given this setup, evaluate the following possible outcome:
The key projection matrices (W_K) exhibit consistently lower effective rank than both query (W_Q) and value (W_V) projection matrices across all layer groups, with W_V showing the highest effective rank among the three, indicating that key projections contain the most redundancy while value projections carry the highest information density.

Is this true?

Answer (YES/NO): YES